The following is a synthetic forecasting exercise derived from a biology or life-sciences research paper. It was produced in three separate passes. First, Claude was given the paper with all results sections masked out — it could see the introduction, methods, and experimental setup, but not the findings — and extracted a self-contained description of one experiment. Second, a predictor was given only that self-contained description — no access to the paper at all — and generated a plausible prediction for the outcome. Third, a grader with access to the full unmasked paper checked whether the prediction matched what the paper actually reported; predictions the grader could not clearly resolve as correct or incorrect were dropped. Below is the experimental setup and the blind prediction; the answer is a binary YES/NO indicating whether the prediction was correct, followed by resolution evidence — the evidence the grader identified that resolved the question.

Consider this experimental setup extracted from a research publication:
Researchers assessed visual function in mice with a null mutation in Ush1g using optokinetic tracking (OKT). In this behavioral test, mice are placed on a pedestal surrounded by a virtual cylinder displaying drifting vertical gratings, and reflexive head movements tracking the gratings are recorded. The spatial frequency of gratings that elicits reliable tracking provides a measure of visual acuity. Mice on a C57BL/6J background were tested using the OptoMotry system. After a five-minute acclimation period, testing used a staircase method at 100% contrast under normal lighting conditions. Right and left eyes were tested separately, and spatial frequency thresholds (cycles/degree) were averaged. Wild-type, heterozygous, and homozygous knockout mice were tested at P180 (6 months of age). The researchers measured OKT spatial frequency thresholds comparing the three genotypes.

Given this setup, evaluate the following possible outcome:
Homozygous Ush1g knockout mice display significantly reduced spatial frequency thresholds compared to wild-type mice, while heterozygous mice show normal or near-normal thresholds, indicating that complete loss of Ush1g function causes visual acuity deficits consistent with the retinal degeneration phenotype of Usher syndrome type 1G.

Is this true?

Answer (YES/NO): NO